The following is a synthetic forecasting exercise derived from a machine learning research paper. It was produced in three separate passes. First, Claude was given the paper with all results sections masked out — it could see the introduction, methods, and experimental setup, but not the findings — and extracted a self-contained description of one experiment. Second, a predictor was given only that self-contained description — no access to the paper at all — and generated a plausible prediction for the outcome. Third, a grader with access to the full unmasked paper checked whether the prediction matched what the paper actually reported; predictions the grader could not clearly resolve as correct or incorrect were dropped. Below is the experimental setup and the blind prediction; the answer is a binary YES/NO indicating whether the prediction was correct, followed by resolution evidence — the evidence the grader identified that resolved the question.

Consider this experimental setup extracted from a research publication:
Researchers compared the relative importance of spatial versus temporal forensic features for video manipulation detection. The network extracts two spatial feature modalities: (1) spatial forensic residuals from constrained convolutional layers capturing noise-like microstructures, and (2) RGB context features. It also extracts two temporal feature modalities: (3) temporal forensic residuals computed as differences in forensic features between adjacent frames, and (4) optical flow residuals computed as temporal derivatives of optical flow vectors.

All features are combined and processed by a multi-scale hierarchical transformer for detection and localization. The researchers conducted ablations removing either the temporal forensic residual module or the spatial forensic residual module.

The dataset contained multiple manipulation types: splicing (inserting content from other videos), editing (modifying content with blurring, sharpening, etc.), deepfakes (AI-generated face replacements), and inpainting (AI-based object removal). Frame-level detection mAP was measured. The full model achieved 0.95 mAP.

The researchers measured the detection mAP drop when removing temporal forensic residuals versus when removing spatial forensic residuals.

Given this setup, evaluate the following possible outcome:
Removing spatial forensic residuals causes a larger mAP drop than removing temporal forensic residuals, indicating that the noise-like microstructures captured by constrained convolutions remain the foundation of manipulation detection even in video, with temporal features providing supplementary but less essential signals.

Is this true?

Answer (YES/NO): YES